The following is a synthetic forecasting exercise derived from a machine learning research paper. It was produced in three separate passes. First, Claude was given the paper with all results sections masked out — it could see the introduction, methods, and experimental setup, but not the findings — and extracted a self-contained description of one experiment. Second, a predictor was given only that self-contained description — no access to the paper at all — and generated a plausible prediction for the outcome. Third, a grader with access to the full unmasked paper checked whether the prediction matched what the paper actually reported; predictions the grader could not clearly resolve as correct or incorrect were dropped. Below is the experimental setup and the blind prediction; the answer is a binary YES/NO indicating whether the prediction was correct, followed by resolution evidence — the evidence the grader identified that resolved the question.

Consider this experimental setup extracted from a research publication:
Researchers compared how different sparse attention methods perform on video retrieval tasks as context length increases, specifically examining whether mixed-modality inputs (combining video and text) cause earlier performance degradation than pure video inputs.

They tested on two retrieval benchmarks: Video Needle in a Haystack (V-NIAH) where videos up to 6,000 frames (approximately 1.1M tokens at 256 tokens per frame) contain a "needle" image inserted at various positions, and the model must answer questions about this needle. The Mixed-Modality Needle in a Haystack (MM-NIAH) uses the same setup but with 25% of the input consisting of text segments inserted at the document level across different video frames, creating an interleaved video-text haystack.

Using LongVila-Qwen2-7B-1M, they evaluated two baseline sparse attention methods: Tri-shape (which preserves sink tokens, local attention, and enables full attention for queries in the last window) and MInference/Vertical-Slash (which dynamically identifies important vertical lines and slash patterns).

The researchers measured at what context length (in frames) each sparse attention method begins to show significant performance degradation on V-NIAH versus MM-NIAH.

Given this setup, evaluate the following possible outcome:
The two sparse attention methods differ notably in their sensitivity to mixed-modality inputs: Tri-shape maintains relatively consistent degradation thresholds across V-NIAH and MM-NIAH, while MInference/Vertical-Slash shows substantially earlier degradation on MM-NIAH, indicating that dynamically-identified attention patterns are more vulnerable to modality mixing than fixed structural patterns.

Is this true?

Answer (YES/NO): NO